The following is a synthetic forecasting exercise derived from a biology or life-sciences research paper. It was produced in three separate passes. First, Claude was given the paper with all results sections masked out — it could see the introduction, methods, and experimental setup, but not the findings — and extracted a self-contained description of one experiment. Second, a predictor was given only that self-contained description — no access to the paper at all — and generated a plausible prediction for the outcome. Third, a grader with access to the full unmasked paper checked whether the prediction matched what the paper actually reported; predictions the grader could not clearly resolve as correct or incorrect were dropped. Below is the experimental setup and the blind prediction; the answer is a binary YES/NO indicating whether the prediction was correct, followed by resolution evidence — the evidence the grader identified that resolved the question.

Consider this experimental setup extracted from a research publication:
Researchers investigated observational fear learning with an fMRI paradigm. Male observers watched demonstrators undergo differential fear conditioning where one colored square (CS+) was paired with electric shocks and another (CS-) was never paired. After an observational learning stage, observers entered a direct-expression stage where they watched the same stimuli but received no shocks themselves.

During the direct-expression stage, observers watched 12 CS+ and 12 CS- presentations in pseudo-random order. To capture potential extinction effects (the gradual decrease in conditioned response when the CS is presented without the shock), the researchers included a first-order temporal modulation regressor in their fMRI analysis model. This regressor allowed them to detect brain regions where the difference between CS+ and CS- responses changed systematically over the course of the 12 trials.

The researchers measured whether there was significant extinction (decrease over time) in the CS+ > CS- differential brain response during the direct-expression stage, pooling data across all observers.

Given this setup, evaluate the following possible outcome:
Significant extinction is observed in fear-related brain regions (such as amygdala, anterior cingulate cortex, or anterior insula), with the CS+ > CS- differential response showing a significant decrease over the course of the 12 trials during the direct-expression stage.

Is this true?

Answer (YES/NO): YES